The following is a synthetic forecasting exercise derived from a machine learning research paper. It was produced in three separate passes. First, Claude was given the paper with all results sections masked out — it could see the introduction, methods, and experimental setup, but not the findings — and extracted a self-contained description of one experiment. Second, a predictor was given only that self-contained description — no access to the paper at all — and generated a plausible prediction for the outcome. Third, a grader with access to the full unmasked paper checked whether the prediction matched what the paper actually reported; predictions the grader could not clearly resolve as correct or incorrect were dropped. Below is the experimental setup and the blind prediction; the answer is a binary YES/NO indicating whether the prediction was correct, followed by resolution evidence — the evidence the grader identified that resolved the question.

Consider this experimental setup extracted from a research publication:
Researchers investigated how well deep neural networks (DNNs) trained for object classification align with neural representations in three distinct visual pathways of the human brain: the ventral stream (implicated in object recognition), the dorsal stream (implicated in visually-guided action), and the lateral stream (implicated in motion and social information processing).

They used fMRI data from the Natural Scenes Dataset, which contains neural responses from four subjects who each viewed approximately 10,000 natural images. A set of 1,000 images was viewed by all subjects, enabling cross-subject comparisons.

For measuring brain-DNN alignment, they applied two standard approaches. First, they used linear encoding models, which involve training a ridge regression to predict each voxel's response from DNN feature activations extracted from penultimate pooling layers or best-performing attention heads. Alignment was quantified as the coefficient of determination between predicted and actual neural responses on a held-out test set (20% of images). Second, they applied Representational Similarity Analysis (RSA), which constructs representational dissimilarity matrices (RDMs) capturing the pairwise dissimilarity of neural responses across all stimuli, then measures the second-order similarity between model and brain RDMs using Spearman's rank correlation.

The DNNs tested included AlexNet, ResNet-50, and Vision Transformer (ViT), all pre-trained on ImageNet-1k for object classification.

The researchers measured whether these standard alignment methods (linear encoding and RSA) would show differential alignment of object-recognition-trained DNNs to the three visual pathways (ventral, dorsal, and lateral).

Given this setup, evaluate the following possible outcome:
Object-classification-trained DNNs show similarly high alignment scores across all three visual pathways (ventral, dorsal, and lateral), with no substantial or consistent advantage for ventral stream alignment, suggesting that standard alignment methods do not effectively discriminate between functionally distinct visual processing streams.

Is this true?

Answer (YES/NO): NO